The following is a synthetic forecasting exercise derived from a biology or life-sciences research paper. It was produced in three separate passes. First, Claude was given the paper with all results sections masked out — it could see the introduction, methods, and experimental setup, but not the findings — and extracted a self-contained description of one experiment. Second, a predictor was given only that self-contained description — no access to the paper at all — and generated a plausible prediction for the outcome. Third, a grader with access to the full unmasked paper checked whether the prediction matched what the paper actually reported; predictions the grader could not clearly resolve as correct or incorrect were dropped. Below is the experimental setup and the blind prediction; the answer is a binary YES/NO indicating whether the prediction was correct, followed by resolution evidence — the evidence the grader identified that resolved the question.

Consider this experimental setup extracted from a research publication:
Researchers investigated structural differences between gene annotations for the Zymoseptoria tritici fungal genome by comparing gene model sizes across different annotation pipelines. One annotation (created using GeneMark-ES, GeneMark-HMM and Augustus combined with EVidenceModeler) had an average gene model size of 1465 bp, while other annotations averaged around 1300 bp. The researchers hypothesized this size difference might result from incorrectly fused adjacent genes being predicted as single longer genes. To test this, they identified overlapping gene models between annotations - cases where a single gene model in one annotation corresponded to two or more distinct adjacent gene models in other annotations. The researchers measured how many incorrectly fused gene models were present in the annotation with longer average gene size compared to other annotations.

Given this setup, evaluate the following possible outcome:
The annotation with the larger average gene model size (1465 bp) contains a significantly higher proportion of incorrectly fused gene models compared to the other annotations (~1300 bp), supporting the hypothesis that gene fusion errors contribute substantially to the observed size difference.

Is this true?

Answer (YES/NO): YES